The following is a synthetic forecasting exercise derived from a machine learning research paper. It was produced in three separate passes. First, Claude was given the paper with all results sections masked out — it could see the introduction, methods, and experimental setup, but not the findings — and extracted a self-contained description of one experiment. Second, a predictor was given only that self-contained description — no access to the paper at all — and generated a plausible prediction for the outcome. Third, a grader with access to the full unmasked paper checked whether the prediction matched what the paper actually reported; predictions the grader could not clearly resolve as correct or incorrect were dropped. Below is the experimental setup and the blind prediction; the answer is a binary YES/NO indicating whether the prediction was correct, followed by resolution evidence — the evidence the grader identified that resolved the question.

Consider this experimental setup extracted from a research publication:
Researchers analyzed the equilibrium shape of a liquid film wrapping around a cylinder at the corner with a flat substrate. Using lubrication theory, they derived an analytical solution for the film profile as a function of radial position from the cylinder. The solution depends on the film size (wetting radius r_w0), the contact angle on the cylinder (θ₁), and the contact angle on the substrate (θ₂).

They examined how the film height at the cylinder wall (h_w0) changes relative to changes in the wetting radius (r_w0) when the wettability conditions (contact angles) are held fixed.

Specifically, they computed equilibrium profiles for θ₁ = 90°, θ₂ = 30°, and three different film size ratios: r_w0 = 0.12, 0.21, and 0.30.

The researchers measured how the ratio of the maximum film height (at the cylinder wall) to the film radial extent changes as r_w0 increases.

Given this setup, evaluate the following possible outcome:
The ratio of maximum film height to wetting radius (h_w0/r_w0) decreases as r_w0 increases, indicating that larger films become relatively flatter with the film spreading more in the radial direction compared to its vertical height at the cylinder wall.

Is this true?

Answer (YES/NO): YES